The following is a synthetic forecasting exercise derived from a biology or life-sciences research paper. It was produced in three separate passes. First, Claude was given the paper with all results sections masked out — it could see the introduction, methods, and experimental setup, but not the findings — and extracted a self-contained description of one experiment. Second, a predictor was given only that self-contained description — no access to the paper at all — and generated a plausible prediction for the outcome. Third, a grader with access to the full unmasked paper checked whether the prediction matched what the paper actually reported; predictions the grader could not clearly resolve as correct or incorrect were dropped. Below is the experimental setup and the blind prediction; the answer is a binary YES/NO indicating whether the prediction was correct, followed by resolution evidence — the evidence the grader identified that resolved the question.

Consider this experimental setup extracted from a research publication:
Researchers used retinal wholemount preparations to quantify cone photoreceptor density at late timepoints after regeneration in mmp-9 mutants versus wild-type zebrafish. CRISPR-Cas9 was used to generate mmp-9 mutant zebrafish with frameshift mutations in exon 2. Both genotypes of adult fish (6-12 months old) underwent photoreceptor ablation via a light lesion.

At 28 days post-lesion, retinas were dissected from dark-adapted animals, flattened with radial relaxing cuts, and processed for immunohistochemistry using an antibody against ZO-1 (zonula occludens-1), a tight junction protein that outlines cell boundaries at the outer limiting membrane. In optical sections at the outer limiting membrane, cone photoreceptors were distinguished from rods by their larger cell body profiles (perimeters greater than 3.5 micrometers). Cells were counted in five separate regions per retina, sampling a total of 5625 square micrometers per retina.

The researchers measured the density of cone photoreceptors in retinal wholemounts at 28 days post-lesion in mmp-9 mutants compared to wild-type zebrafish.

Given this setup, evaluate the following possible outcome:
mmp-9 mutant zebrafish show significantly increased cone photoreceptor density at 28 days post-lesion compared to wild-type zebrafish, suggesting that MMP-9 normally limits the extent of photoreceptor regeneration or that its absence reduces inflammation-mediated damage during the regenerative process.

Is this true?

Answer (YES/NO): NO